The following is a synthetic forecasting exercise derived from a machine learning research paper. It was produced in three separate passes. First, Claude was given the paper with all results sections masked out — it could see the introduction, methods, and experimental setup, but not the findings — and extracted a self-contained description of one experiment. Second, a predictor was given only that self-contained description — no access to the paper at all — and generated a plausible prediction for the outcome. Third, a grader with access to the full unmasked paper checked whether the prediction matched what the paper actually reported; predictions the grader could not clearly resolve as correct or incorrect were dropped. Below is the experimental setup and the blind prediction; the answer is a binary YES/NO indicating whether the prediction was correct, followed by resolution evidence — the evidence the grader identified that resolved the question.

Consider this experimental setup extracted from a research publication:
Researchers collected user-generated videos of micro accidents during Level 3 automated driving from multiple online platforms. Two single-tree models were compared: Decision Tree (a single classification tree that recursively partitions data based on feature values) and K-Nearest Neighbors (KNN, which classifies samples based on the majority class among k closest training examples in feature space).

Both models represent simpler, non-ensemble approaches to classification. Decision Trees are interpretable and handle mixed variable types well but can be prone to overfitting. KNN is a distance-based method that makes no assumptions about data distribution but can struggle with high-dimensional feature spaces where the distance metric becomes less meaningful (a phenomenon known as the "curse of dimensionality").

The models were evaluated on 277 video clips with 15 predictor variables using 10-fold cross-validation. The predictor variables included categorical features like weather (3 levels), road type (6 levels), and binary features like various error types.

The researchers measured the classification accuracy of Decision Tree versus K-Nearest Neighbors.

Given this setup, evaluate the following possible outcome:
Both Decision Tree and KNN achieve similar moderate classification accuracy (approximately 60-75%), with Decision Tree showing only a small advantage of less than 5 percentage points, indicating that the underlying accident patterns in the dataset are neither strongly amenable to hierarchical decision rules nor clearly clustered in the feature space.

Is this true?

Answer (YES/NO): YES